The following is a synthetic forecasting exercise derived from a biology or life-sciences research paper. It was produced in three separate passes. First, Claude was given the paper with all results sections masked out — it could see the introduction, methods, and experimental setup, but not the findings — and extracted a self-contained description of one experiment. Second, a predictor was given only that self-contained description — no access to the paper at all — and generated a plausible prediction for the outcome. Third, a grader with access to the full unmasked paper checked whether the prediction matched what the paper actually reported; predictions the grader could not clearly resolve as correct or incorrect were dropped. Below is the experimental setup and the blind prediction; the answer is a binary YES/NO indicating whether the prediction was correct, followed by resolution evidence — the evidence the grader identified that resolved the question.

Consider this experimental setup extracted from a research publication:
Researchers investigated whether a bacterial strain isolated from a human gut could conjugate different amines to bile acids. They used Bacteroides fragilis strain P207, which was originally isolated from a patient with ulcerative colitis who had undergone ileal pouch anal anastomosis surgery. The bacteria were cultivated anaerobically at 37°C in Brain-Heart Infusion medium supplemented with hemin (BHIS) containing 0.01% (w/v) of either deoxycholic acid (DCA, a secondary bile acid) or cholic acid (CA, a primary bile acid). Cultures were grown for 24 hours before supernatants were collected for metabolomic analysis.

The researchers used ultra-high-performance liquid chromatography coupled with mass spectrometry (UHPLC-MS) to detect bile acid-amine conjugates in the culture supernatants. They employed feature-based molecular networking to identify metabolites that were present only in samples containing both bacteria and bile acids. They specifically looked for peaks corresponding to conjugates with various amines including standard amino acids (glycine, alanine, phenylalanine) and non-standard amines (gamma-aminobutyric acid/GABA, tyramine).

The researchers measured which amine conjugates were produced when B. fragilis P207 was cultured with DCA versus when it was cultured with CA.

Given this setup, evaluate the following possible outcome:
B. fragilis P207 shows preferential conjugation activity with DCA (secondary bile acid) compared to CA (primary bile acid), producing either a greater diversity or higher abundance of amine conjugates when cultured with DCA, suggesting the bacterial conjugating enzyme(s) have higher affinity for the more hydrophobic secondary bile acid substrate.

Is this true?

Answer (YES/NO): YES